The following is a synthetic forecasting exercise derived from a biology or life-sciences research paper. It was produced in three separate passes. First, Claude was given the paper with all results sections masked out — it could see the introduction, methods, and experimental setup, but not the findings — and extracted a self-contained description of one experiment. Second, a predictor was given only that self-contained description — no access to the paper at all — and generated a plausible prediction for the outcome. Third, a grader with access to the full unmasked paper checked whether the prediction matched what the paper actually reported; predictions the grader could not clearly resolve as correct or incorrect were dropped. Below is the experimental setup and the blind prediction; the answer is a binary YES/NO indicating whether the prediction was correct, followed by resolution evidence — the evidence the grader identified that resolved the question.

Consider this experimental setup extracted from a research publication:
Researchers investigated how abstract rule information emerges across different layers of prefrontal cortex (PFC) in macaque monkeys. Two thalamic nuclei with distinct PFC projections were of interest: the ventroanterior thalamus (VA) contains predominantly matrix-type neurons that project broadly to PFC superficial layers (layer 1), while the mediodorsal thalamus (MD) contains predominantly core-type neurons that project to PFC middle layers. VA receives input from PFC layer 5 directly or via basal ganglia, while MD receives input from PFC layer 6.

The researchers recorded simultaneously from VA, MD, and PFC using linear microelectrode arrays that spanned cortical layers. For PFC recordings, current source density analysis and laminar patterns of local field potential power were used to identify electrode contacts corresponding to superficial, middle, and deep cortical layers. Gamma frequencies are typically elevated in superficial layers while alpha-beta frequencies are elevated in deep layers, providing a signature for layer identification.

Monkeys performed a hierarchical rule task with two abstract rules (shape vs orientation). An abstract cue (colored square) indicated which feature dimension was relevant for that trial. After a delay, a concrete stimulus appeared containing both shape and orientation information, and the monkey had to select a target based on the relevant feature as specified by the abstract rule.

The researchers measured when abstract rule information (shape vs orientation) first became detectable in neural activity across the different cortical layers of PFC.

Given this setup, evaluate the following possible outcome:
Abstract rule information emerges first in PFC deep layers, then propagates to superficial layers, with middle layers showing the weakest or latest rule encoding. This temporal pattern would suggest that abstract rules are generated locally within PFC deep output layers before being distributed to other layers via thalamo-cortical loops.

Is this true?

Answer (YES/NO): NO